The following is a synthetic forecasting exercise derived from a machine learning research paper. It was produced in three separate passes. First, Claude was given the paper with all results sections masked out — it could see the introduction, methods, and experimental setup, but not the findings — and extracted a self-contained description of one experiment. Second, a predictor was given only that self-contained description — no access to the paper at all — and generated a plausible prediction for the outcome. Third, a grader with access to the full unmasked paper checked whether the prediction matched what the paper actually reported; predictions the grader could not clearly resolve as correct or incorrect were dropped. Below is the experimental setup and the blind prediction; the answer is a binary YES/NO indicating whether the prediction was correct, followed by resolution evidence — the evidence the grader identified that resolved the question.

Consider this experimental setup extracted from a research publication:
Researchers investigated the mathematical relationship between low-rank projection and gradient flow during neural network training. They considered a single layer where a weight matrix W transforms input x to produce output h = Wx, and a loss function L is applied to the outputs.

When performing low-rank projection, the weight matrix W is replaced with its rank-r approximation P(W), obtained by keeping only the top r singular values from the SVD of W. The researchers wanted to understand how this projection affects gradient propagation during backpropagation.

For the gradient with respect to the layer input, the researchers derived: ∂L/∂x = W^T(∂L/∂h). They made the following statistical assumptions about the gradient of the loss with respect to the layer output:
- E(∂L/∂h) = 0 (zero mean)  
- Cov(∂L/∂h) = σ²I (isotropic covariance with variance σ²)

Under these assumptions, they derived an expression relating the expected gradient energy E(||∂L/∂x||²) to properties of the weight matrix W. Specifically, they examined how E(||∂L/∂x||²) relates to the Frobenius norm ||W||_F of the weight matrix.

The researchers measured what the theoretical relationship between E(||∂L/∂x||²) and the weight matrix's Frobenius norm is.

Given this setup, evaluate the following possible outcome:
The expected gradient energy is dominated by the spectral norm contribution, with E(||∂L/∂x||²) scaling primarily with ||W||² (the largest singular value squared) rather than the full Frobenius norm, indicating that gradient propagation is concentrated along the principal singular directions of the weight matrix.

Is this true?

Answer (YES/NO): NO